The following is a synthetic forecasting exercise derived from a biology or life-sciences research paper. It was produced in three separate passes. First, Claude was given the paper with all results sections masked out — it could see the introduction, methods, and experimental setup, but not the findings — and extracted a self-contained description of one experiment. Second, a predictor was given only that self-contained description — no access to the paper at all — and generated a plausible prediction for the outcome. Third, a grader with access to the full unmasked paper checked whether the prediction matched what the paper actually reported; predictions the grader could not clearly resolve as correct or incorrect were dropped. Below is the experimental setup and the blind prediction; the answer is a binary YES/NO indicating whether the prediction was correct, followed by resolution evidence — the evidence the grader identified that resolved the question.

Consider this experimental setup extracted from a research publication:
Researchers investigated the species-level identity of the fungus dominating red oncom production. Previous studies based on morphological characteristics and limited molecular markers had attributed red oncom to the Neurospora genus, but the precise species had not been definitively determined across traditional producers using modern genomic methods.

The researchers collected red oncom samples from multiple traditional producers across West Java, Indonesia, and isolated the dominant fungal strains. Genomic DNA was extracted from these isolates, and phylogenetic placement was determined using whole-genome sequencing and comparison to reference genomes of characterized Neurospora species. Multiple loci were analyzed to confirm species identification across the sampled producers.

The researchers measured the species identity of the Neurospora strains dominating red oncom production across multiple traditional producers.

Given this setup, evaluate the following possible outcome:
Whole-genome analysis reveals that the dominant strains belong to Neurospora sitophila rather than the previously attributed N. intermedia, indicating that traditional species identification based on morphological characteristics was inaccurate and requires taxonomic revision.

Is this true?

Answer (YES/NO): NO